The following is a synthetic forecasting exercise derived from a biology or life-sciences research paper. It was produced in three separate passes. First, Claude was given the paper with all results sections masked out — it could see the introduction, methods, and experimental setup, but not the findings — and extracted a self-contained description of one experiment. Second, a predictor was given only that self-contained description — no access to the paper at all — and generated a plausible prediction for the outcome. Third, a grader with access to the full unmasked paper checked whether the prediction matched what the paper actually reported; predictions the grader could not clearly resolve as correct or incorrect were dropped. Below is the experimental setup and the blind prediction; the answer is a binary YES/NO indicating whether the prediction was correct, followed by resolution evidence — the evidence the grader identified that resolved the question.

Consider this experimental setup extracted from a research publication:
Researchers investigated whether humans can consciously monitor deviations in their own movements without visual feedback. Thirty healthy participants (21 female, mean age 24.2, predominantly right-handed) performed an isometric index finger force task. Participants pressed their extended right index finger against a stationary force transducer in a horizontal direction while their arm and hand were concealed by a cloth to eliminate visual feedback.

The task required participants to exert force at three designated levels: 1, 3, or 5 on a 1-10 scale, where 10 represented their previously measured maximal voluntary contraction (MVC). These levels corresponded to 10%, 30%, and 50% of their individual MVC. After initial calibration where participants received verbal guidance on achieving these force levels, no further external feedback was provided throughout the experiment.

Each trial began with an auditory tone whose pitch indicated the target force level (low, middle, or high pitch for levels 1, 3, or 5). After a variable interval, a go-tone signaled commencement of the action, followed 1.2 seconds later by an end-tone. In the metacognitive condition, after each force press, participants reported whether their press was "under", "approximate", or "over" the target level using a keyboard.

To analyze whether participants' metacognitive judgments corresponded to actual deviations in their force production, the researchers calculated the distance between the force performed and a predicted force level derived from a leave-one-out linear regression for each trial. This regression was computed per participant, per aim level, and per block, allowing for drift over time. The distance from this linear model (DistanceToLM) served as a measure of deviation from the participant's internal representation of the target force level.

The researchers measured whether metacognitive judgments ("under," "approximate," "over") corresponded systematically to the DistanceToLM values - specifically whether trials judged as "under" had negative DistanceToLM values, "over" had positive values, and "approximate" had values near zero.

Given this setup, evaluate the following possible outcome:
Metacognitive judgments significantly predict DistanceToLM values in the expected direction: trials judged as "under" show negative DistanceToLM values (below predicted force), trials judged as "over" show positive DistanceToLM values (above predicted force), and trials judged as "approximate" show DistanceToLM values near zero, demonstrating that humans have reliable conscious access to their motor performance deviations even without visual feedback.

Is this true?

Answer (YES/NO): NO